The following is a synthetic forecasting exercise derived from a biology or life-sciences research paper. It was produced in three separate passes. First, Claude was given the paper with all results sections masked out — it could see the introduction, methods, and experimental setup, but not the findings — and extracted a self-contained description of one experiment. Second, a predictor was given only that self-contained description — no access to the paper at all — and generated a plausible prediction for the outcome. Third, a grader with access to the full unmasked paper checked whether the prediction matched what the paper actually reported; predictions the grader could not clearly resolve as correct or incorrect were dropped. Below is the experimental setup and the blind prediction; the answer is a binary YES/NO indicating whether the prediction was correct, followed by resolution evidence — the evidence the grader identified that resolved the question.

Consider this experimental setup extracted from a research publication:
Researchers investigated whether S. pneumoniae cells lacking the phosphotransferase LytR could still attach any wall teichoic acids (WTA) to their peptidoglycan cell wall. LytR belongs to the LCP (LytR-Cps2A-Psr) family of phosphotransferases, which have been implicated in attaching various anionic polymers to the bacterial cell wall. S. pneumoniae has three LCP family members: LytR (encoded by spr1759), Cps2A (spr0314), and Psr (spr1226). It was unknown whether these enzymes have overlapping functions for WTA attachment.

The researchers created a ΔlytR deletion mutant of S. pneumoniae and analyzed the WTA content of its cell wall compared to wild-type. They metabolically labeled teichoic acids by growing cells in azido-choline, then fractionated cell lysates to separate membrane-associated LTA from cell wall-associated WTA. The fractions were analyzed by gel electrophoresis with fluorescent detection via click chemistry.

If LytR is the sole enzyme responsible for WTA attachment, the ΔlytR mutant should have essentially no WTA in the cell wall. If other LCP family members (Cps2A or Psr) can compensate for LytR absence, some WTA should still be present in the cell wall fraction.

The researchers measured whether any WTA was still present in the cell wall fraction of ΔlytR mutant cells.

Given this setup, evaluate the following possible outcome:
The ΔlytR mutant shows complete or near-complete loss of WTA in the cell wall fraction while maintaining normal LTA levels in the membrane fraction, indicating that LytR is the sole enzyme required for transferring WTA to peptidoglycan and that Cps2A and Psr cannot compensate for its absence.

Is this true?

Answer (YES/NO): NO